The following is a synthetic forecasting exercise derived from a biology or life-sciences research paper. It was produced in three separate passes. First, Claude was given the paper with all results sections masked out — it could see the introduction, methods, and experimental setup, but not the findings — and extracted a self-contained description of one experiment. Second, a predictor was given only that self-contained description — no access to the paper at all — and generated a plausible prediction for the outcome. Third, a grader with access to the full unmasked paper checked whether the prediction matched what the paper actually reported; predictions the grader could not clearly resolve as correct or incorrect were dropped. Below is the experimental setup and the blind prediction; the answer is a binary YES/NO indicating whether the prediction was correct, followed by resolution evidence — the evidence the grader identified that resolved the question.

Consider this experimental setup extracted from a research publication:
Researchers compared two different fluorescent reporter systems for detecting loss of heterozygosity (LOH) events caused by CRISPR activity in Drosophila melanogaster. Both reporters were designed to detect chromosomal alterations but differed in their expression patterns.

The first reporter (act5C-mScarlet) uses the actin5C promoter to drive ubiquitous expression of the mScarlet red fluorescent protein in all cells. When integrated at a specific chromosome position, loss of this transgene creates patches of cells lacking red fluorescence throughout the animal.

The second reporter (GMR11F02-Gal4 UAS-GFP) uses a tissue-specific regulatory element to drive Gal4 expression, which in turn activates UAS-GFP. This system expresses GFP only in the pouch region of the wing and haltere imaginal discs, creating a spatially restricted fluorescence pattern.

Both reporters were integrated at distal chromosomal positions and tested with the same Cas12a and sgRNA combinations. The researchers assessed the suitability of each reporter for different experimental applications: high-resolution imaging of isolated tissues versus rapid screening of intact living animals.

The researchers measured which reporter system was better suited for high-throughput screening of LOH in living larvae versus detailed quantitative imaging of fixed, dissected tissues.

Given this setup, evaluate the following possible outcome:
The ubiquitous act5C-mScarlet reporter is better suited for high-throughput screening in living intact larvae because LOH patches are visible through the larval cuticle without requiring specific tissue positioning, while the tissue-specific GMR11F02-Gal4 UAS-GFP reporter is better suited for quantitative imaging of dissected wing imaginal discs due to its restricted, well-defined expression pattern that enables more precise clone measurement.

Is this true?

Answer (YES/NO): NO